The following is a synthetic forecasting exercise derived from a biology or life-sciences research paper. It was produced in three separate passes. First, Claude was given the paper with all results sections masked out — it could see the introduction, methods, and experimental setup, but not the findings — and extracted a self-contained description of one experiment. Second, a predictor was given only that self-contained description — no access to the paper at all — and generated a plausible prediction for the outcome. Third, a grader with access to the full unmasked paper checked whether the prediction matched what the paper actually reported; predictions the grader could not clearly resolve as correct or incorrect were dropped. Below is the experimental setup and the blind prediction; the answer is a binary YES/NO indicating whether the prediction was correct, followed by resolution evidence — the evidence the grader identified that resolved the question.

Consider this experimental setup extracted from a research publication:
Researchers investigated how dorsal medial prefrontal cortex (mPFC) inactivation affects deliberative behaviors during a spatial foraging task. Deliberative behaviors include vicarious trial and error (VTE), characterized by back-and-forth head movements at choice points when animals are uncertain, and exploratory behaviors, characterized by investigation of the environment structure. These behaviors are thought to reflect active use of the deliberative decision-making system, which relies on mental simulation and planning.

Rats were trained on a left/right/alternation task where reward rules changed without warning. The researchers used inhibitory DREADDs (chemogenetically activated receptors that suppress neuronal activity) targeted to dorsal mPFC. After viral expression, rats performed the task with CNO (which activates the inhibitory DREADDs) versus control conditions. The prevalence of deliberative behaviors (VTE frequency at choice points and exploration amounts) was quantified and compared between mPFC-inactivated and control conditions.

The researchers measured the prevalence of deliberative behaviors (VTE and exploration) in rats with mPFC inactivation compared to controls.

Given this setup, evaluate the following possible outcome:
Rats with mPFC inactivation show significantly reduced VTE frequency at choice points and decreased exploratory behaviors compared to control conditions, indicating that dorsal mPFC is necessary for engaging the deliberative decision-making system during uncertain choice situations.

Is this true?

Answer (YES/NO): NO